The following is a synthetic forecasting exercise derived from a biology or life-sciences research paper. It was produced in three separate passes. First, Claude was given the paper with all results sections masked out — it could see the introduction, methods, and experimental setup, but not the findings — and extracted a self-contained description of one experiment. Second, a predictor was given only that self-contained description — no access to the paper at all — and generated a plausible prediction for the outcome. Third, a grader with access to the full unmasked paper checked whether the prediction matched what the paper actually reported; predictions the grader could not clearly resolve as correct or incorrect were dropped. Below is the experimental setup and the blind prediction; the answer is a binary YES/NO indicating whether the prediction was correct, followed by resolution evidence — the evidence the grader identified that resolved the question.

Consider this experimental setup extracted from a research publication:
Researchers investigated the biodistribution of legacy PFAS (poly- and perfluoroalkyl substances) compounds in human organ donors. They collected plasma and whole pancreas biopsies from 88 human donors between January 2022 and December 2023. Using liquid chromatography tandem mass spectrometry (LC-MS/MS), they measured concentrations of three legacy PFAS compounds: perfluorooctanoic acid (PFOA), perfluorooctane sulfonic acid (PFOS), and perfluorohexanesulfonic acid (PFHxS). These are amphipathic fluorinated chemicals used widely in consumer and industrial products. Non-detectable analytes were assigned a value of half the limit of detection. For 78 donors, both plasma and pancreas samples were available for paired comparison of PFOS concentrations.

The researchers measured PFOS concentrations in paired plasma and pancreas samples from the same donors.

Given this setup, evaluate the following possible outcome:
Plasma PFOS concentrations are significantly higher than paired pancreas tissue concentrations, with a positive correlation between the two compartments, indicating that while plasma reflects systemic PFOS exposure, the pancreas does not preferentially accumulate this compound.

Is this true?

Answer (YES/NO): NO